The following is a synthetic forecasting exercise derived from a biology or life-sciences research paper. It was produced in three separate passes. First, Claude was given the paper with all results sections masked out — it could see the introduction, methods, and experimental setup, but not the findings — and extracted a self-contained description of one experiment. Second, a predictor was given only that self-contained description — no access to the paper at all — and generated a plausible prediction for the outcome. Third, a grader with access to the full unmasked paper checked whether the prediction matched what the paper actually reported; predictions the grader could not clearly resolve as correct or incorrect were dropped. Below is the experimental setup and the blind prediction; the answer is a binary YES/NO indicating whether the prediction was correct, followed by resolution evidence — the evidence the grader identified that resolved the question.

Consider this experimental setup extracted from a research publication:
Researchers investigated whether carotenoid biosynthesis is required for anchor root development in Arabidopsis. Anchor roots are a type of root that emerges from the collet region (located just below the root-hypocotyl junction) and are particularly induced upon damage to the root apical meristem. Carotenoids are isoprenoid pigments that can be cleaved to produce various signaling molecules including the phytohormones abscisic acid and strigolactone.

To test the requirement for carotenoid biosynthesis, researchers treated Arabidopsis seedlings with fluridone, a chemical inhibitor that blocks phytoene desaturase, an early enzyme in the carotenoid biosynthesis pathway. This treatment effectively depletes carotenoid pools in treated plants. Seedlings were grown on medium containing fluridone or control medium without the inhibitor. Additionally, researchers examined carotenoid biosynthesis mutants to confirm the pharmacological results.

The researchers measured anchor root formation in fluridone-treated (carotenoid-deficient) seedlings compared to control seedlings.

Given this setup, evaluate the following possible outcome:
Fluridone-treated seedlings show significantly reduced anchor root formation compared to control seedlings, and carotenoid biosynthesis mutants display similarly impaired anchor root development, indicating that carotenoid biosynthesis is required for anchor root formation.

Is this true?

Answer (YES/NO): YES